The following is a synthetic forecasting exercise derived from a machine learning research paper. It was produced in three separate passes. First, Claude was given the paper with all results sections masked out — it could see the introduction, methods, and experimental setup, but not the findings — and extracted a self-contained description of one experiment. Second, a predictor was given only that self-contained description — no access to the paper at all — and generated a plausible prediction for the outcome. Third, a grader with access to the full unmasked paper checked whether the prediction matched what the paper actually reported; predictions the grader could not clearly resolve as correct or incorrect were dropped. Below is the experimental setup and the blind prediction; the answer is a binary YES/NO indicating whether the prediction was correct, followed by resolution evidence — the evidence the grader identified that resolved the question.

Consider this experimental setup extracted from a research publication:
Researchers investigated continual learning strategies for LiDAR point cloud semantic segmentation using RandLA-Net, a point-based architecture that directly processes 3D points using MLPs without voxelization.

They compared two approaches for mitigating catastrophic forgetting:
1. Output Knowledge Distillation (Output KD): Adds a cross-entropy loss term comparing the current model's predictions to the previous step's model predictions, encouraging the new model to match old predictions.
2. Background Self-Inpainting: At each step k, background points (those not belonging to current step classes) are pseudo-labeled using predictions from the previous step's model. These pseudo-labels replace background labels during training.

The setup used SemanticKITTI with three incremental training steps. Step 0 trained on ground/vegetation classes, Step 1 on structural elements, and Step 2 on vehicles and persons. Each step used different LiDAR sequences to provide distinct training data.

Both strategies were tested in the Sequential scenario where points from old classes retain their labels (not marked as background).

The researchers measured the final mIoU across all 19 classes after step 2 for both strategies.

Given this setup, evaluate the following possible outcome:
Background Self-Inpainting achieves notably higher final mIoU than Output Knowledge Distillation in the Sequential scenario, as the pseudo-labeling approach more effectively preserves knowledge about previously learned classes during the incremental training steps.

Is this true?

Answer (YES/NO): NO